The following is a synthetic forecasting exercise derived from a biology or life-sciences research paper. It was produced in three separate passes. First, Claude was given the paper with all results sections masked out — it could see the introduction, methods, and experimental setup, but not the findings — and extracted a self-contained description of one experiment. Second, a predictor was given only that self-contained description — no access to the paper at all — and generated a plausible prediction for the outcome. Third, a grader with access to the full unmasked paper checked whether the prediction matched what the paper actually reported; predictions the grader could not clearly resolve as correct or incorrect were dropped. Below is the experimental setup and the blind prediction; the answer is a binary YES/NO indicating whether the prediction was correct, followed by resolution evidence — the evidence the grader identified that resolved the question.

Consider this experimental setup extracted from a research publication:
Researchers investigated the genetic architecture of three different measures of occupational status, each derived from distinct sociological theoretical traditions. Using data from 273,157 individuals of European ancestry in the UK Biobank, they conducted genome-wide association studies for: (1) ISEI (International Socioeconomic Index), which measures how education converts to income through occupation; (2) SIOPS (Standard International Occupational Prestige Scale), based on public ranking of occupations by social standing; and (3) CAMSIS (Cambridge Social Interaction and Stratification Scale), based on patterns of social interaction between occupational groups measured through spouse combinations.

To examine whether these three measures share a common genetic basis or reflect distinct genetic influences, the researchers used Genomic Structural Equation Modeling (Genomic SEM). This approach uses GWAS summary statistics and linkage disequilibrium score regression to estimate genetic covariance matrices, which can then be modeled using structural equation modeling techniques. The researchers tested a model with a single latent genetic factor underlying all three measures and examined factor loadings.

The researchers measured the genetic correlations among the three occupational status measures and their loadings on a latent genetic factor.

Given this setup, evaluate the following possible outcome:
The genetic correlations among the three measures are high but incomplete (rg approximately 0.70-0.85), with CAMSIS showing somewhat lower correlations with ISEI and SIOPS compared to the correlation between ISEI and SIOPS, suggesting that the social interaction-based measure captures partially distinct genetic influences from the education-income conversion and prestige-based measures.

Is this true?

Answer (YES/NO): NO